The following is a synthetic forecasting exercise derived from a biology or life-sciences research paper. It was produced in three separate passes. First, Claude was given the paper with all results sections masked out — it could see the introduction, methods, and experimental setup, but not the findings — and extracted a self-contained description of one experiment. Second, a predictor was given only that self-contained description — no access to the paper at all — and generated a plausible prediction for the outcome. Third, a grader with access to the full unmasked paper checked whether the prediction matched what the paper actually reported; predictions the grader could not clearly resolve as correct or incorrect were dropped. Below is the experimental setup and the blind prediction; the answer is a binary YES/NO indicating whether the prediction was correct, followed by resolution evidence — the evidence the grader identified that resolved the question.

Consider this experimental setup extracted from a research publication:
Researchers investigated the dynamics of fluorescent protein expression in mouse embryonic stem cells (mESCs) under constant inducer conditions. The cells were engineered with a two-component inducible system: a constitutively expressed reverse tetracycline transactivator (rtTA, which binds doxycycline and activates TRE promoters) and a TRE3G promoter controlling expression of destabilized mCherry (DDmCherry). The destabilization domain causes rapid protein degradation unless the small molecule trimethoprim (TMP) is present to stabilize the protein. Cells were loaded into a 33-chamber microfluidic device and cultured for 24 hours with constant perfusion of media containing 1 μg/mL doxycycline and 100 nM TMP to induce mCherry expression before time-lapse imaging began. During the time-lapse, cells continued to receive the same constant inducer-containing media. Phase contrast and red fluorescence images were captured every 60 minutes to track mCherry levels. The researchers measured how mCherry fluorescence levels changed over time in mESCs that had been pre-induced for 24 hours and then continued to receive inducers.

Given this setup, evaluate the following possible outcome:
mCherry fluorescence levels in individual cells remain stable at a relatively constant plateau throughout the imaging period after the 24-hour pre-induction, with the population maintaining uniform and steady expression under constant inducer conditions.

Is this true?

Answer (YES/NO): NO